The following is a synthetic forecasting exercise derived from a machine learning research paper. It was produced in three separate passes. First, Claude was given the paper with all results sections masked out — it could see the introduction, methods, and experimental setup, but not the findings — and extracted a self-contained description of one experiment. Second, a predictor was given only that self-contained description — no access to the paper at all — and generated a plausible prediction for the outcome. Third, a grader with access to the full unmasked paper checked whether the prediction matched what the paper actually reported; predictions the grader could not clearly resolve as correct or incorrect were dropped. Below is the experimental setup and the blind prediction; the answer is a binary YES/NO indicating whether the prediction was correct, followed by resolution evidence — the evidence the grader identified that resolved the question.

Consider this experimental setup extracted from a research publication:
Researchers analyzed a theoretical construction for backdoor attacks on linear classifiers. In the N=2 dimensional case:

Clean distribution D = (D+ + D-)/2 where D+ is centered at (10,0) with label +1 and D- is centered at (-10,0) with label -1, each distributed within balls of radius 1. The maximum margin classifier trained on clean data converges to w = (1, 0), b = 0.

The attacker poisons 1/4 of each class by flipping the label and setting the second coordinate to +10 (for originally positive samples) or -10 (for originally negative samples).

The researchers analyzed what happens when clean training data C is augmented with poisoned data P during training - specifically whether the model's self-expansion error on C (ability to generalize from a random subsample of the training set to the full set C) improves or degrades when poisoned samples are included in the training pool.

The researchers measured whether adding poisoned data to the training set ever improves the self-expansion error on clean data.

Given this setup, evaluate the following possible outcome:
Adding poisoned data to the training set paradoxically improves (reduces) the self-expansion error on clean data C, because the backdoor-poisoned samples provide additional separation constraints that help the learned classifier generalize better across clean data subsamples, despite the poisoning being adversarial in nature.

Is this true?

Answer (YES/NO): NO